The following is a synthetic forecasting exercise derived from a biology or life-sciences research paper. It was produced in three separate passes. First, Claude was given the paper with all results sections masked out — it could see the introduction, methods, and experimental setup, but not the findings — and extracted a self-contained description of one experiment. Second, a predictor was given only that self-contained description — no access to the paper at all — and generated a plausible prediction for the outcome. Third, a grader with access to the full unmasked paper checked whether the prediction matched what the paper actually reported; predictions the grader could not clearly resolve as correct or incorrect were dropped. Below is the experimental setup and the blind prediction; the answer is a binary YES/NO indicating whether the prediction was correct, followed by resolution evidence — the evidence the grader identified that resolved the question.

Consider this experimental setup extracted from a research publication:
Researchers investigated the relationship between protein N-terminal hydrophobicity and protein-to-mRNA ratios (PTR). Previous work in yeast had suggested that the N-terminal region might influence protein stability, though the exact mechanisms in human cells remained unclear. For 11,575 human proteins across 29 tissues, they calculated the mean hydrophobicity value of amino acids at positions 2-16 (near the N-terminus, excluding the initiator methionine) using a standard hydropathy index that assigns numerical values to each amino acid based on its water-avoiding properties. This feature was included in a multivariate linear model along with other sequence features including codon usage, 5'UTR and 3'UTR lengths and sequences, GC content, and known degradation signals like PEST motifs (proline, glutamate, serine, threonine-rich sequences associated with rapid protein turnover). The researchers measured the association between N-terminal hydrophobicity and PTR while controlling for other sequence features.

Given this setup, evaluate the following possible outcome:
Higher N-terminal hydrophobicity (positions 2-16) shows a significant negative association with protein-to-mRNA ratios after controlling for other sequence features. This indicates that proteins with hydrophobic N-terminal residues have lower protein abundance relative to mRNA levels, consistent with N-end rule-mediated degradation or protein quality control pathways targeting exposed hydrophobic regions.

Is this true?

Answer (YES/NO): NO